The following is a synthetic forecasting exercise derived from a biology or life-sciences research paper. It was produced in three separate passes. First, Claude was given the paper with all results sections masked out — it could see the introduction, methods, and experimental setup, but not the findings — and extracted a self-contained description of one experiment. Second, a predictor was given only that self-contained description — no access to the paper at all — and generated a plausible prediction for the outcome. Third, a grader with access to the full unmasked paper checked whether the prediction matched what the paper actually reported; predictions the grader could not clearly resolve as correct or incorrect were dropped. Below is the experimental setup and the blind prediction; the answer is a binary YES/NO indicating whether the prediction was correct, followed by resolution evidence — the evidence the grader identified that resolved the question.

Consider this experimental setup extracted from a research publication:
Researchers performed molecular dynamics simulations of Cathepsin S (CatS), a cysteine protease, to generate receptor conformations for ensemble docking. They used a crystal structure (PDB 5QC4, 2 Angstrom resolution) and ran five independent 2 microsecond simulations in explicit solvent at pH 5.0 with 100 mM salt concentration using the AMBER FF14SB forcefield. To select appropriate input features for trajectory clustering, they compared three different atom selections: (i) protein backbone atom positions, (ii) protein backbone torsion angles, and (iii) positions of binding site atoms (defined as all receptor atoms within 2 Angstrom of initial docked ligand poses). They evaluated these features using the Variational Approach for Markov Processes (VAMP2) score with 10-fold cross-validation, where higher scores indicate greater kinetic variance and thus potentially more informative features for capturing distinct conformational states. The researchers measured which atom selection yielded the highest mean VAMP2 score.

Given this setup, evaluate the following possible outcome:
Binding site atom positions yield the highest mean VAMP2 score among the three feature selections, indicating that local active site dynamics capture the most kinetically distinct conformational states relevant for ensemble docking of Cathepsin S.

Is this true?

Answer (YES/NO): NO